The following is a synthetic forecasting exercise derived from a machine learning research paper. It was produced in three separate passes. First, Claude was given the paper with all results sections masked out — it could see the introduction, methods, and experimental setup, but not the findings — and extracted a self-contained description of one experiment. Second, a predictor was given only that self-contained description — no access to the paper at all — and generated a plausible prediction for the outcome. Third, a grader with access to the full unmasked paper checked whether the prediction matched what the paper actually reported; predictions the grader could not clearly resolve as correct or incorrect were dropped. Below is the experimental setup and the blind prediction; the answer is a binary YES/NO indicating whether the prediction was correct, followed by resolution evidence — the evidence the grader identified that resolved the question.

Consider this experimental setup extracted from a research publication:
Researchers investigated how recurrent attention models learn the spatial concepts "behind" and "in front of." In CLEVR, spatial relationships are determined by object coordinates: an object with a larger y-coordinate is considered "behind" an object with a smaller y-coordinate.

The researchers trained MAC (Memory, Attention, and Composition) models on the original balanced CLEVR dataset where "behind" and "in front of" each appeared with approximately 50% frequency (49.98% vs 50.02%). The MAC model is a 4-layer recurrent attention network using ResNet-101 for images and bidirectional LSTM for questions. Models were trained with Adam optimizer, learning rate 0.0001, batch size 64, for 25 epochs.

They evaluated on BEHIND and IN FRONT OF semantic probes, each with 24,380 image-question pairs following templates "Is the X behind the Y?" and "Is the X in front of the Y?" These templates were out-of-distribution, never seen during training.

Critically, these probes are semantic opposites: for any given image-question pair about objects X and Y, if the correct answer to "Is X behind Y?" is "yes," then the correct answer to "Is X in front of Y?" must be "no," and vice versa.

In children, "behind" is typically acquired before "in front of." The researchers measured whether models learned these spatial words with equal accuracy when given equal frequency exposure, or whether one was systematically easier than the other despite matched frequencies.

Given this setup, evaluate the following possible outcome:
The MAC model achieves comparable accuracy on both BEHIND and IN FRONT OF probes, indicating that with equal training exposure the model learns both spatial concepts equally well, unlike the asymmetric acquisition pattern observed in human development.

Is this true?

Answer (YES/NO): YES